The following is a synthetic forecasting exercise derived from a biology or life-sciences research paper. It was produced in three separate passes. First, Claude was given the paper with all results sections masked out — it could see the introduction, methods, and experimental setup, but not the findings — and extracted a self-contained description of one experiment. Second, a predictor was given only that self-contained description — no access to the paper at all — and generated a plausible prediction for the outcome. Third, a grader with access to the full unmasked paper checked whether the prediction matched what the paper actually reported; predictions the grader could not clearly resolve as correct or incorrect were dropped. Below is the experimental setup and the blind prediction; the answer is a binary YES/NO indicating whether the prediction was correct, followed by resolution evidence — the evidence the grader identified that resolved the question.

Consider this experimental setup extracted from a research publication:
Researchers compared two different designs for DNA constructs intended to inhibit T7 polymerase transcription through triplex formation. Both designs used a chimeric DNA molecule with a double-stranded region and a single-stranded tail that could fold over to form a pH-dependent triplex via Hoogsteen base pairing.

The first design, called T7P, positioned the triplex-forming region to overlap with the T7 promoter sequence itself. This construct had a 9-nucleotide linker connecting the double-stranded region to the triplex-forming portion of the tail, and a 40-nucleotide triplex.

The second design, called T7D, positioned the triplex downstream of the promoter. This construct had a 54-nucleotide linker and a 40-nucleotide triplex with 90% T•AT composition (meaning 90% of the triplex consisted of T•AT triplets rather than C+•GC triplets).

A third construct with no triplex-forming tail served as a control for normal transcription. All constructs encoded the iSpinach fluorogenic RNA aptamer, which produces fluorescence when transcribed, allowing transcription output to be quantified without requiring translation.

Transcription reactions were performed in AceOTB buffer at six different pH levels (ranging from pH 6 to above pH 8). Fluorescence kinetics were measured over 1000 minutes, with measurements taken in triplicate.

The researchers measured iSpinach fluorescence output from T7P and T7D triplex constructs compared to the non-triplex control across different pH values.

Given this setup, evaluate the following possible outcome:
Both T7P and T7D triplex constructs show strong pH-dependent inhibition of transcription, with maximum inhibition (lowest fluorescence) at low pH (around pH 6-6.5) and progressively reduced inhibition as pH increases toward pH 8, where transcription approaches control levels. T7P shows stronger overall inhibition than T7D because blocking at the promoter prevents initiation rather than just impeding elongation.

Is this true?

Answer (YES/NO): NO